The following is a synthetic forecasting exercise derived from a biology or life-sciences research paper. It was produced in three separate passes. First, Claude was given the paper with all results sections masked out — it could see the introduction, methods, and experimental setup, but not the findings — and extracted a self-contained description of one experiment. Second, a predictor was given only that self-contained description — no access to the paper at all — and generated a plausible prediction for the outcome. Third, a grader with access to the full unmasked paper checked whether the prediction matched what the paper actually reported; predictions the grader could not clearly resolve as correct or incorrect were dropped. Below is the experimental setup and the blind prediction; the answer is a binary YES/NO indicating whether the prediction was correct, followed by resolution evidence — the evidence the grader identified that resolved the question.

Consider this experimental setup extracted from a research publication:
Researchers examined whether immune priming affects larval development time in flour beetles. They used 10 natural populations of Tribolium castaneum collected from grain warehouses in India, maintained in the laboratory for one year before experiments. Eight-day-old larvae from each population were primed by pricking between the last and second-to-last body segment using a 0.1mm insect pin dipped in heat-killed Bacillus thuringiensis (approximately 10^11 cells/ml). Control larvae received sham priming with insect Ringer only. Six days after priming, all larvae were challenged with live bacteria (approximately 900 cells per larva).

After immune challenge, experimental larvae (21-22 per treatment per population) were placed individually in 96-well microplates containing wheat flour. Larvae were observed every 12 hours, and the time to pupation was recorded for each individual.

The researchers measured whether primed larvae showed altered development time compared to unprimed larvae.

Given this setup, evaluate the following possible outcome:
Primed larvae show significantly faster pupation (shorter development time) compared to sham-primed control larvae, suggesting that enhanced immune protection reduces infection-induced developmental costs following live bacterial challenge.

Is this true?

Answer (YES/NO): NO